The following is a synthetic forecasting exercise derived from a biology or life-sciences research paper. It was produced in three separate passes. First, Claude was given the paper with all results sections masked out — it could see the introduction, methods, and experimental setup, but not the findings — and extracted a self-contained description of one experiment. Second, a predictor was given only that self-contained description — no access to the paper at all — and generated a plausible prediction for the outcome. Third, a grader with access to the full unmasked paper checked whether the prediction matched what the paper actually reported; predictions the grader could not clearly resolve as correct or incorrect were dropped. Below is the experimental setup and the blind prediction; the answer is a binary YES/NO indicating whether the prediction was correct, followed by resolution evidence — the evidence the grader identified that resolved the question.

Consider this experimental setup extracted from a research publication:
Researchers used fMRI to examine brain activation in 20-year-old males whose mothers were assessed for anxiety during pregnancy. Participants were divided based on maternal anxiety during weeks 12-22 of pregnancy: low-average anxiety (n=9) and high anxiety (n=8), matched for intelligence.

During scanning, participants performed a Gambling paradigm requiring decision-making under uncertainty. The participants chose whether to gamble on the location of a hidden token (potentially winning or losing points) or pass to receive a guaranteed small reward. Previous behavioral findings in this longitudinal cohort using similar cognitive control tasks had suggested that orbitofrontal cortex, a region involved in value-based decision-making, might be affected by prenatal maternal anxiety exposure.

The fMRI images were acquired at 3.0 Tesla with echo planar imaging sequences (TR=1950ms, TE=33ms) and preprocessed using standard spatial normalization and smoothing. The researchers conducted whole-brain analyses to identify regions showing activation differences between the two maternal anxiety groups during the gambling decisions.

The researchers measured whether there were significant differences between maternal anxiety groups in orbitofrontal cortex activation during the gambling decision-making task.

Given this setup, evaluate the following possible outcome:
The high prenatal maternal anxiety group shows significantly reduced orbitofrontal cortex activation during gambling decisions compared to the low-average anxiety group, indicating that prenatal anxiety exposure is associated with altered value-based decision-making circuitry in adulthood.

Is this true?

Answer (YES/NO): NO